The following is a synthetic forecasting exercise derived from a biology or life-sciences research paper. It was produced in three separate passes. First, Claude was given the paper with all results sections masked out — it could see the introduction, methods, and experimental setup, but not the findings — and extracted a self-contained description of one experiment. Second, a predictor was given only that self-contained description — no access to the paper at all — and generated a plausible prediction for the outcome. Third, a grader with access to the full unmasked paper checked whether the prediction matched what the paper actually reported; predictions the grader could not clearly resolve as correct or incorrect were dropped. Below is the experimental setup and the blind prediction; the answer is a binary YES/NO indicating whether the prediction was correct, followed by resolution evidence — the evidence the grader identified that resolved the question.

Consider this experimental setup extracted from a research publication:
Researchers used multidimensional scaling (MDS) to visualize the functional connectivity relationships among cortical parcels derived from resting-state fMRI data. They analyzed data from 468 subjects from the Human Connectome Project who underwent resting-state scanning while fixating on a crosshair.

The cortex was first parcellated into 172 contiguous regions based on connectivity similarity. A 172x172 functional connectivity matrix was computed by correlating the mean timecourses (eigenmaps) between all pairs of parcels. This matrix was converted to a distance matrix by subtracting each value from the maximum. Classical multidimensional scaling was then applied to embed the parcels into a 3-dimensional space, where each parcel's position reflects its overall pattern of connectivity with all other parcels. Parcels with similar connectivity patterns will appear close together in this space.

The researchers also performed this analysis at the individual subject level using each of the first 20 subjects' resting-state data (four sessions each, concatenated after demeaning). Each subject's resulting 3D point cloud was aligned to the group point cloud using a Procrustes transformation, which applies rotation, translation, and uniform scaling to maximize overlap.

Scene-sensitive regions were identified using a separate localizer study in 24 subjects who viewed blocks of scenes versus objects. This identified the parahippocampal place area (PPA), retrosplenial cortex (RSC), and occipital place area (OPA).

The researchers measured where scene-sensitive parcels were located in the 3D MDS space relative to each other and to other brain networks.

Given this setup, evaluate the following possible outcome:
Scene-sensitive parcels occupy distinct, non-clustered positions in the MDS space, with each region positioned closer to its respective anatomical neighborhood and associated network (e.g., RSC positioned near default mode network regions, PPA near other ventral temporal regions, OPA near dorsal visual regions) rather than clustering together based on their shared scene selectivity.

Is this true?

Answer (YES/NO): NO